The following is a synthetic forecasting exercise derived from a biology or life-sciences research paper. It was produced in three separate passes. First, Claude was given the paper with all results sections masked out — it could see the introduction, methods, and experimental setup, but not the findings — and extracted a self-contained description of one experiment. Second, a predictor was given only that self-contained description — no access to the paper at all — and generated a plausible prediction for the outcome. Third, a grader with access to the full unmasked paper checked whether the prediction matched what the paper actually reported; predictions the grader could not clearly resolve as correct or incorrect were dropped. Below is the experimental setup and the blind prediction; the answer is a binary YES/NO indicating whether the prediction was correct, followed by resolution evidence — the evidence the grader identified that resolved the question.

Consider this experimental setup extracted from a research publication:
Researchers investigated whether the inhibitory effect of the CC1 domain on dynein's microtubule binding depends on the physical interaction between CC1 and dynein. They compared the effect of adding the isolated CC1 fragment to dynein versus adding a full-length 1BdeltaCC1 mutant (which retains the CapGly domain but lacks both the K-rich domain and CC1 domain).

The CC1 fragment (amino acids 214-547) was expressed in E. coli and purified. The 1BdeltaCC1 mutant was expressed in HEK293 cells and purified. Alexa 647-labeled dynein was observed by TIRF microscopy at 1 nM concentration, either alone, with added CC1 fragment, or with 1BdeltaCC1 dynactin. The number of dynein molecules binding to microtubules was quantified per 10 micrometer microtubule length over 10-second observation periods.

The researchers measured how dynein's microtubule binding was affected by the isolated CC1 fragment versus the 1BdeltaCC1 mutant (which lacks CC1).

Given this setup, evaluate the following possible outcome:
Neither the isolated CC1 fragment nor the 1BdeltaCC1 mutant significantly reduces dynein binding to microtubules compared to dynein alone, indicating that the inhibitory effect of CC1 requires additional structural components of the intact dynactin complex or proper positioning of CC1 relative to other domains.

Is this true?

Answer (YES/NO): NO